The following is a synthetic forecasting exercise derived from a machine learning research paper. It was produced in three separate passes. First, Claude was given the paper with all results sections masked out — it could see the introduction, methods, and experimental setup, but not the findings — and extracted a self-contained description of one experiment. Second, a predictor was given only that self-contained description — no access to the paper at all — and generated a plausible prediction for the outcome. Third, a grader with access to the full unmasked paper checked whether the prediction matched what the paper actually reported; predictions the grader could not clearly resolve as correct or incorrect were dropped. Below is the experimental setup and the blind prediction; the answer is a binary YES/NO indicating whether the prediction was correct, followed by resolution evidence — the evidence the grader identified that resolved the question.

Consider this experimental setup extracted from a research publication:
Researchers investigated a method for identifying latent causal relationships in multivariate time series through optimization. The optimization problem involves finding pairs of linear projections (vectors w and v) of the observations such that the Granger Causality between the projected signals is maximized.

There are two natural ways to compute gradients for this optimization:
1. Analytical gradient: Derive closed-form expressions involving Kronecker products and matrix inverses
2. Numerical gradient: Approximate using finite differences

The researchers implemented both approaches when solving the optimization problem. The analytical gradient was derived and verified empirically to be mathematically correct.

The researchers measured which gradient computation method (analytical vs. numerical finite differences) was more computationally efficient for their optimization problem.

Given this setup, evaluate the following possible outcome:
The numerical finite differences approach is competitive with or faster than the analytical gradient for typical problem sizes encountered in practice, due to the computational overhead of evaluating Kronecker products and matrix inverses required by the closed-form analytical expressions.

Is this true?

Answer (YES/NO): YES